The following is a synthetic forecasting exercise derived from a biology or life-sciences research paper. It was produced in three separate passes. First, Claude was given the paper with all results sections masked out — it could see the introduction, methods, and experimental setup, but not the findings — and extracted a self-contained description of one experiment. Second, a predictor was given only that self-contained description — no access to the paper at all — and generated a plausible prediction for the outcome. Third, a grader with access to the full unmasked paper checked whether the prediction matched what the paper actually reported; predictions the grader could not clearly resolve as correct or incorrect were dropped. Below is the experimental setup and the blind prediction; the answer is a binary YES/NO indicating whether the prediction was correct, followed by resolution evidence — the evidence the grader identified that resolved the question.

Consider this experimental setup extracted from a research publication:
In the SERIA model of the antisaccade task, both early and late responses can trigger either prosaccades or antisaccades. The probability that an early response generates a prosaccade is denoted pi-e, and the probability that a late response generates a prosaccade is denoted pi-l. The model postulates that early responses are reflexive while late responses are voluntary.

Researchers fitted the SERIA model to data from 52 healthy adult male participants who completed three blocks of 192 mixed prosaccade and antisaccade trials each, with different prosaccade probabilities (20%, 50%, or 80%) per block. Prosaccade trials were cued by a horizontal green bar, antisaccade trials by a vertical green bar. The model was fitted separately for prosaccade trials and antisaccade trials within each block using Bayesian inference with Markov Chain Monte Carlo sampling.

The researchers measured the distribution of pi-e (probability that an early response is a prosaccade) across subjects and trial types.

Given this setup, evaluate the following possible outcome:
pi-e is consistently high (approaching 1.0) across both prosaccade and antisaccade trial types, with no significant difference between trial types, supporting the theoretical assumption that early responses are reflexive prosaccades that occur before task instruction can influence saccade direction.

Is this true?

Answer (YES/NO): YES